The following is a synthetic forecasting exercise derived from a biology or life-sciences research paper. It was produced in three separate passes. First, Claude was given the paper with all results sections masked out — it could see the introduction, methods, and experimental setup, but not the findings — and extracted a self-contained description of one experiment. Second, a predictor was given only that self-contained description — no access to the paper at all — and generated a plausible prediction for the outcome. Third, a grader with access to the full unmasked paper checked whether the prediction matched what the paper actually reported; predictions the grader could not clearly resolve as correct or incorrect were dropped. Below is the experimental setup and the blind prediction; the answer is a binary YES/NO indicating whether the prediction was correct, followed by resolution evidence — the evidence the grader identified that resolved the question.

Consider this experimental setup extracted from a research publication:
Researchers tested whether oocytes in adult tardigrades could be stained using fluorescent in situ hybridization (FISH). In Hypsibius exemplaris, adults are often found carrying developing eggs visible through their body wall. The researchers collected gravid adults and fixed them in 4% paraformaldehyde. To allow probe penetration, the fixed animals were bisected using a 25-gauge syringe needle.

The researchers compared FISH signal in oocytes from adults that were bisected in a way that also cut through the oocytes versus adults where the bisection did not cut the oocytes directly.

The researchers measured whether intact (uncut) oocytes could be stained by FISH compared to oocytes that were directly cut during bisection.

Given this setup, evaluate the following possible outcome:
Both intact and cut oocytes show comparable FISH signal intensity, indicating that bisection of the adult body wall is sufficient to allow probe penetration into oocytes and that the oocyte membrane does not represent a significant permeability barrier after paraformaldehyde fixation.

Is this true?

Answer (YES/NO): NO